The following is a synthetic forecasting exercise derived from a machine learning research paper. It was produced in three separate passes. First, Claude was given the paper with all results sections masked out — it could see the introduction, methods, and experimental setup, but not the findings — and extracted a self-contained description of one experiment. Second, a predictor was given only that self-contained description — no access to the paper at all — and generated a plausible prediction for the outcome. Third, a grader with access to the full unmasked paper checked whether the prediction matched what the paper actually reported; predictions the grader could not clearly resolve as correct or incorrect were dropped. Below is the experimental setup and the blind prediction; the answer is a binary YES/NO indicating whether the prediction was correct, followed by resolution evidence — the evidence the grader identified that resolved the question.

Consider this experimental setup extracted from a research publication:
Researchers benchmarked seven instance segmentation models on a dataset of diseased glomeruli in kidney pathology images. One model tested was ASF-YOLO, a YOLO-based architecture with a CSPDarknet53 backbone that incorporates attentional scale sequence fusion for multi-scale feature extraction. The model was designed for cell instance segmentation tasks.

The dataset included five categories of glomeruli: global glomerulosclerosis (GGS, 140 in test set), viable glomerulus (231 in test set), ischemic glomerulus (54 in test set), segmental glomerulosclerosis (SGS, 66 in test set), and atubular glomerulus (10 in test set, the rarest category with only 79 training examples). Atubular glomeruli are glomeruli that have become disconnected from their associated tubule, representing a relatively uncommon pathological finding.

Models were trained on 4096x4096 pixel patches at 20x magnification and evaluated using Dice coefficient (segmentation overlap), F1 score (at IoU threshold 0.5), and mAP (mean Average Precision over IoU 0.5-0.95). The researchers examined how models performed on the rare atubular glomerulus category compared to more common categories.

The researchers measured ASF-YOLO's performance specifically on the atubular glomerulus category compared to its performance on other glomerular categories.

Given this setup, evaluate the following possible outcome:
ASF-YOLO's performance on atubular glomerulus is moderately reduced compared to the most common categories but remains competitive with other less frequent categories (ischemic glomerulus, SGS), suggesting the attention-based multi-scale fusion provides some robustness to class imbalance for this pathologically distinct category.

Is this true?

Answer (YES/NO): NO